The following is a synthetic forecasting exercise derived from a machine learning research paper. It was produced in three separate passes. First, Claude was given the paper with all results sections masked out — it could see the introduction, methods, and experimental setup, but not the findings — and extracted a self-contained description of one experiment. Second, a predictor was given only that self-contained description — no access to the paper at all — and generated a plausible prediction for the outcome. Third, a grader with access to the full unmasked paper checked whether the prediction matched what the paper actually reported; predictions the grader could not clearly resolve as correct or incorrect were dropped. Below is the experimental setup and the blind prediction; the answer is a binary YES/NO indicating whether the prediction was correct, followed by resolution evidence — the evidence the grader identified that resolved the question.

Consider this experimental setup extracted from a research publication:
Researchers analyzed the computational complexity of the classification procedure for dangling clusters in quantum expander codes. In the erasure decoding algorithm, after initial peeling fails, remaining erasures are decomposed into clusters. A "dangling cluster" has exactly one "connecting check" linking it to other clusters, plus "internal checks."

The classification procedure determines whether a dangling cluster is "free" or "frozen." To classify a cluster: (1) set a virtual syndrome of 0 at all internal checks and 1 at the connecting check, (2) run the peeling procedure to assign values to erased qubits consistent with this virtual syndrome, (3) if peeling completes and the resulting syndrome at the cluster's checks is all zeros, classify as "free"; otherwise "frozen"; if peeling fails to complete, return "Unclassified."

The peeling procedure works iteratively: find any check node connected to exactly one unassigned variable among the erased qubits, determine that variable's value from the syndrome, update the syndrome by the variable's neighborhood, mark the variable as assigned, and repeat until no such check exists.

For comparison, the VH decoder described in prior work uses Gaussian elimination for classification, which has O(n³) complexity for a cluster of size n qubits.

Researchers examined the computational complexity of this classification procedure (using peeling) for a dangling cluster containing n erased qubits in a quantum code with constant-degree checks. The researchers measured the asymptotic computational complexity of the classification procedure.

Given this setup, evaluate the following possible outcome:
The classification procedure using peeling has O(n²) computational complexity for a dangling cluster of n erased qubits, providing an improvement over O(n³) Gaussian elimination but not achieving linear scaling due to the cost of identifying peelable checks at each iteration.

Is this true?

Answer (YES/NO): NO